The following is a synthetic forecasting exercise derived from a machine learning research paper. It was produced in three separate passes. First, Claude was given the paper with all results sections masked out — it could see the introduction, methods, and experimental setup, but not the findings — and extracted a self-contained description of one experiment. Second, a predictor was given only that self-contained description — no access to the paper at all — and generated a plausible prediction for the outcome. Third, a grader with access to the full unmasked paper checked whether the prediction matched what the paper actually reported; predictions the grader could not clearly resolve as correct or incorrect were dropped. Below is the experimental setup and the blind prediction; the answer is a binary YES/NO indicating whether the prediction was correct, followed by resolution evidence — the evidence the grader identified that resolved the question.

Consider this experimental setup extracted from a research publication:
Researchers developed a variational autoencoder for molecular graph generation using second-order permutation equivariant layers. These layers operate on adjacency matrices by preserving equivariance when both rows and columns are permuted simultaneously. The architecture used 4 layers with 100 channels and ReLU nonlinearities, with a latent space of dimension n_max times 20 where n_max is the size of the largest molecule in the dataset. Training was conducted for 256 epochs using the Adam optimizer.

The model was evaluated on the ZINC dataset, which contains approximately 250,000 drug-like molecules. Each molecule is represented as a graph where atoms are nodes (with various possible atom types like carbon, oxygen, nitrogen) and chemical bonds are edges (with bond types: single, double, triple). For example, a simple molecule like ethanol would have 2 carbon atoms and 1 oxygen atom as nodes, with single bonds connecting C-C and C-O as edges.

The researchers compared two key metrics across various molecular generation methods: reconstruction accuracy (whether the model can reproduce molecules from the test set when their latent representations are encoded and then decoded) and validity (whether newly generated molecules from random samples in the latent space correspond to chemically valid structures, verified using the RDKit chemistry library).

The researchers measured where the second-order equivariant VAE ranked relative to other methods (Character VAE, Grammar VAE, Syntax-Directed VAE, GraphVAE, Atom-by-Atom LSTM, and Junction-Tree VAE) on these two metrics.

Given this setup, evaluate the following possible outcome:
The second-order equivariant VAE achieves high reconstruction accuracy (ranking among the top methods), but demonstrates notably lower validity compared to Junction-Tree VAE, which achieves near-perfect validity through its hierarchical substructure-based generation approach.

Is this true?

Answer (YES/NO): YES